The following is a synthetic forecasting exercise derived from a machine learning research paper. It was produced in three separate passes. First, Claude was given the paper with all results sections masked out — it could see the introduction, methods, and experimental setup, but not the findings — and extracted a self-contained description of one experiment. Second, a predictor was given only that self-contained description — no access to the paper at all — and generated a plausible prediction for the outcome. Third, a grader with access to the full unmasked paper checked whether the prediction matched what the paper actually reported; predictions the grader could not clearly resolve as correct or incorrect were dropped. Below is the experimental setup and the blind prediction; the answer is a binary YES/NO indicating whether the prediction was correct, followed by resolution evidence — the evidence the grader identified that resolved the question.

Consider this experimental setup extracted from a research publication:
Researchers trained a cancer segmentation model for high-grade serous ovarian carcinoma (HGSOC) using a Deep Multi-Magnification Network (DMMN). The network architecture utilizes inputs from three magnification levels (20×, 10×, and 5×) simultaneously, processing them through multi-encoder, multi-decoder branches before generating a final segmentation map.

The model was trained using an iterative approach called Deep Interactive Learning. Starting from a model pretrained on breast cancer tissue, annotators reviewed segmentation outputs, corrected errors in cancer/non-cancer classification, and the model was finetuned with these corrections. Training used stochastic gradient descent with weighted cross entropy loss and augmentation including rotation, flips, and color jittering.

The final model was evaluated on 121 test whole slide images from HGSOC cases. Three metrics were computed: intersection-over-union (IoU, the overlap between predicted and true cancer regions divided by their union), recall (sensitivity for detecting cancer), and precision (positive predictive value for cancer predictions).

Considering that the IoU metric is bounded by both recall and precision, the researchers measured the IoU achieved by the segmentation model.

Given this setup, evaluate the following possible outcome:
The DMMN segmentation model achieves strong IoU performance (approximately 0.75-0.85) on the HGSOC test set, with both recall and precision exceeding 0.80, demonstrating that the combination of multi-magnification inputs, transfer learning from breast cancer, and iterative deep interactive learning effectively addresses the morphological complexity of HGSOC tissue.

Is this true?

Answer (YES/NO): NO